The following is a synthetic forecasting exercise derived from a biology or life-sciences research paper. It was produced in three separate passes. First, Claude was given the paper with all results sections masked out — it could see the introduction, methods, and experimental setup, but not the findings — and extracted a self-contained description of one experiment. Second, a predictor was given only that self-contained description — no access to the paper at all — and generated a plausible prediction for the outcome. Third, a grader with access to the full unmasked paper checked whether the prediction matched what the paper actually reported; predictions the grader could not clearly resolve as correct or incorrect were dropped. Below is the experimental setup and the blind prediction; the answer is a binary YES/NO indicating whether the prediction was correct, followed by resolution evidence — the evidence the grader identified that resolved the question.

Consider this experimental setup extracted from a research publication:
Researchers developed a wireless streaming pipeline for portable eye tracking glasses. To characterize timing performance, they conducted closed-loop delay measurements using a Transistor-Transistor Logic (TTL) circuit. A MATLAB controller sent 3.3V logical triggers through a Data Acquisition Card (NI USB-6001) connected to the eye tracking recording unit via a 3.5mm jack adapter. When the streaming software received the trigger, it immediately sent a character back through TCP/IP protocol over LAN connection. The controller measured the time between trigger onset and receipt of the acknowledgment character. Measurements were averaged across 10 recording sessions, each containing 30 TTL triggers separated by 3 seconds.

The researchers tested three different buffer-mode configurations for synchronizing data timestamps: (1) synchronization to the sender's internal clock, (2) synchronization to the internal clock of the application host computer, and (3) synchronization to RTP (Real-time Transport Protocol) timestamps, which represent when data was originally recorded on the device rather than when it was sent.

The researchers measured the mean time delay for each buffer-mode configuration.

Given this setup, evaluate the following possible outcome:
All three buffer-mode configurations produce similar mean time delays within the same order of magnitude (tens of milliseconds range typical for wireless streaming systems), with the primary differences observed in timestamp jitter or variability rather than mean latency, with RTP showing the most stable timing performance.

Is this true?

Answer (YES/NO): NO